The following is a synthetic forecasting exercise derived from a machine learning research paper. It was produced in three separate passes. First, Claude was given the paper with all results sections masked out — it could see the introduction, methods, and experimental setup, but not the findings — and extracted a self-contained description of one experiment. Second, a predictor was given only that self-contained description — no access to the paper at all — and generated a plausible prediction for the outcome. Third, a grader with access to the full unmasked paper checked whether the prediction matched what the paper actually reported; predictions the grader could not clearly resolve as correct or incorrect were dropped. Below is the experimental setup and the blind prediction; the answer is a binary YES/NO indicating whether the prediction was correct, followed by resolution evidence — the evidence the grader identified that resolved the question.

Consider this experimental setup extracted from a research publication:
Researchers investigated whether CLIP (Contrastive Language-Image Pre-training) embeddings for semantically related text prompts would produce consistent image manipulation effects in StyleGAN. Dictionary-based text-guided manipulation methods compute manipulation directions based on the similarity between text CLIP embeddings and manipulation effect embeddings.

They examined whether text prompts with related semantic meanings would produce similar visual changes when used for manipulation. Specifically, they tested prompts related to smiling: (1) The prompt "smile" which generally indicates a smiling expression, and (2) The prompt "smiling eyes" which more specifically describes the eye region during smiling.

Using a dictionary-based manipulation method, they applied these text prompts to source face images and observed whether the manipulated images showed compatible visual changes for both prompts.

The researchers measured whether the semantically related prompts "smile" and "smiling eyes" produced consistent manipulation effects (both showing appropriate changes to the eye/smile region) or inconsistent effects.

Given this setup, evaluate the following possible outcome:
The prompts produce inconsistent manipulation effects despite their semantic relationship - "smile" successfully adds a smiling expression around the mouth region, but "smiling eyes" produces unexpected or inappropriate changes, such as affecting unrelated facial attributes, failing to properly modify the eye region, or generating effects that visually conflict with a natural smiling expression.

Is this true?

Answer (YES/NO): NO